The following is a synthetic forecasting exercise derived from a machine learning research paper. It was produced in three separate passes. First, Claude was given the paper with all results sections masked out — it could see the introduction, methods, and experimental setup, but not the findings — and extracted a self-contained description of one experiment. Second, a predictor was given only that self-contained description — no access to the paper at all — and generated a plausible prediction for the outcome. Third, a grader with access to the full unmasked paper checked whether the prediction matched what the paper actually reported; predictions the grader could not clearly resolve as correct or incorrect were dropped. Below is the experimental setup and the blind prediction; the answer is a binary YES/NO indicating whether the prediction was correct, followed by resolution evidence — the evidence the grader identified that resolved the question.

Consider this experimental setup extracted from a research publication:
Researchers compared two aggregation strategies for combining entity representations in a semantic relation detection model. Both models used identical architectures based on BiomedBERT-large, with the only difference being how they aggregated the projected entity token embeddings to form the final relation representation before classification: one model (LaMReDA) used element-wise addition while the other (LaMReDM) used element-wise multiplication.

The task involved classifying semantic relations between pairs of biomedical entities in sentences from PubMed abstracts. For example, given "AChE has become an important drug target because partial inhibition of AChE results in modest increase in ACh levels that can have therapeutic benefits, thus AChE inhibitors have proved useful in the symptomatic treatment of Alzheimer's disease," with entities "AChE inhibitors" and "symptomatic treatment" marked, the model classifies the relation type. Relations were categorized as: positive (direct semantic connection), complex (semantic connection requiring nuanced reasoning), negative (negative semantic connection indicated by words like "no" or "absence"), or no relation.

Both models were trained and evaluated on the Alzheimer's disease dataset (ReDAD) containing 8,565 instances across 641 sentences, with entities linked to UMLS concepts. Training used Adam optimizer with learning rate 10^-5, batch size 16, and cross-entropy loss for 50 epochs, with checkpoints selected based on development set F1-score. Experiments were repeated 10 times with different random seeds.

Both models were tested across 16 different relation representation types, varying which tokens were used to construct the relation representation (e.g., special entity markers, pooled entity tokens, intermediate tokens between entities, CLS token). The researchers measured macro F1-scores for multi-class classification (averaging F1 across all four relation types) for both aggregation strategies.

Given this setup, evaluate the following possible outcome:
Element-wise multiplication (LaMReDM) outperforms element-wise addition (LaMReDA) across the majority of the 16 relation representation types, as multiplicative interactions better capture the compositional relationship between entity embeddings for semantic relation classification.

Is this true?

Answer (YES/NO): NO